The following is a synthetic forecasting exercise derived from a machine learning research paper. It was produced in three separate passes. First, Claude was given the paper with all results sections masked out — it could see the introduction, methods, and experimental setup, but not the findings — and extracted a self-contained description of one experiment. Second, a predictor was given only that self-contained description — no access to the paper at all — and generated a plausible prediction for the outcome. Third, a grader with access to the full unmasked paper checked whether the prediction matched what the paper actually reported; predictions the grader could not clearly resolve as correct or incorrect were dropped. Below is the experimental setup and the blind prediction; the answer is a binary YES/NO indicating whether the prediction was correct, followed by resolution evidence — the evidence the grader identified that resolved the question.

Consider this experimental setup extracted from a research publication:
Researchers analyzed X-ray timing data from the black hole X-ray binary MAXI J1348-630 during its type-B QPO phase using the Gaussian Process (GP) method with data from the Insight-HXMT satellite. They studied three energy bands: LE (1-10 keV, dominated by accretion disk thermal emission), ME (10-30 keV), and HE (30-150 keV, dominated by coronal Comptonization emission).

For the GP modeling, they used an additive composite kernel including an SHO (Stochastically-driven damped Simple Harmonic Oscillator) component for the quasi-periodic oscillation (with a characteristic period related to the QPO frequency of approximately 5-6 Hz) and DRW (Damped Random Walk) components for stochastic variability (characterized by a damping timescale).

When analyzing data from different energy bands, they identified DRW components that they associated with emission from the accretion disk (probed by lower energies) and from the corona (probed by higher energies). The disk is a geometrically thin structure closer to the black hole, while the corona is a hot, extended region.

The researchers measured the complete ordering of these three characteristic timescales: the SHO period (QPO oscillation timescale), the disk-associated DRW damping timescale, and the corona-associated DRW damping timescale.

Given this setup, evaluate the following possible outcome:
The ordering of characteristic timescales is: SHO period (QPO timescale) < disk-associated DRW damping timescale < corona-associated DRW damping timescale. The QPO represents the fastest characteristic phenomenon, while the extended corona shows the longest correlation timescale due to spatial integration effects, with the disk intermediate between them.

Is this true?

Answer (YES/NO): YES